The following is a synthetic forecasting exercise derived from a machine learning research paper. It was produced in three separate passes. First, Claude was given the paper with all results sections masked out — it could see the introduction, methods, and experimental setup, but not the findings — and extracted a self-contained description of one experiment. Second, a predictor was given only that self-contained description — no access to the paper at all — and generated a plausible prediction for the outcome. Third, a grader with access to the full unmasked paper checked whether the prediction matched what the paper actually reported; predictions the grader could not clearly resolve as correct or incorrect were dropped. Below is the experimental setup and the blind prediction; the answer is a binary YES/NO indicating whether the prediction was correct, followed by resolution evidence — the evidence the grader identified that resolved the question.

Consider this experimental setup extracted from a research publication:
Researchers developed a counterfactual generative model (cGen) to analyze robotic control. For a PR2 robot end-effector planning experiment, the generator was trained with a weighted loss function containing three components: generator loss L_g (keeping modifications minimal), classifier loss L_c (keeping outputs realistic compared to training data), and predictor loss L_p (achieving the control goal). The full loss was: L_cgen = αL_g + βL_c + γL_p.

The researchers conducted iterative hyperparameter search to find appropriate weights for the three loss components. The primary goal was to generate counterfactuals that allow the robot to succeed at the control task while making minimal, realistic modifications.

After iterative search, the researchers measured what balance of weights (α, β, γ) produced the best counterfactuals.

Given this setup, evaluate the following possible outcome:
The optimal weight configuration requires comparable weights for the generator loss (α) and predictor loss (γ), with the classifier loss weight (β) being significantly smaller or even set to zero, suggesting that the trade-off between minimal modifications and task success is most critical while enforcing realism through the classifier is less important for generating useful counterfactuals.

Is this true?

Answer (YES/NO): NO